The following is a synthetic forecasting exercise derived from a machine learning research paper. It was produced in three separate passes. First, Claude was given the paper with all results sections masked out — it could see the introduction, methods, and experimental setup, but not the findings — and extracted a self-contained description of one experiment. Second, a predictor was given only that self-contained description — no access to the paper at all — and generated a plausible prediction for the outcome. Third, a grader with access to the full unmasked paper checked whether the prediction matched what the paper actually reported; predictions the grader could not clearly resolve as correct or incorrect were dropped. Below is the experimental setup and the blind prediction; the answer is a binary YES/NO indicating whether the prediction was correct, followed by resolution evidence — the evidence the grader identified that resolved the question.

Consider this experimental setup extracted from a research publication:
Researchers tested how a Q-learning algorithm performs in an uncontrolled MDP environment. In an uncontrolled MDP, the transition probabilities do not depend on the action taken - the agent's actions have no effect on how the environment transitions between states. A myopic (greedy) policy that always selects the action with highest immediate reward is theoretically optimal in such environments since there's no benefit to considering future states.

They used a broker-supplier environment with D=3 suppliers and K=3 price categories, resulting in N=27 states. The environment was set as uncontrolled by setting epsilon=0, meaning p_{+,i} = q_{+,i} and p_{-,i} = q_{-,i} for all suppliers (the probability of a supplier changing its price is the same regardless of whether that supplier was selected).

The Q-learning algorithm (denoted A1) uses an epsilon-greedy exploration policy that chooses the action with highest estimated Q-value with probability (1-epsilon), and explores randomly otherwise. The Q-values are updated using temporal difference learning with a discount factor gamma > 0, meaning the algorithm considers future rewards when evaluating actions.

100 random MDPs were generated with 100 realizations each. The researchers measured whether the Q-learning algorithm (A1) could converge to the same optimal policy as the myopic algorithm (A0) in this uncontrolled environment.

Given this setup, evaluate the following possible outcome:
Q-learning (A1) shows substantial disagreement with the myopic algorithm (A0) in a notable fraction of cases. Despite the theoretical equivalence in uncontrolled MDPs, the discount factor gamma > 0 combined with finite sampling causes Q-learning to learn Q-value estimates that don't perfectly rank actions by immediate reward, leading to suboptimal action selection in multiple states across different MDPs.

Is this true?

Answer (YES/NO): NO